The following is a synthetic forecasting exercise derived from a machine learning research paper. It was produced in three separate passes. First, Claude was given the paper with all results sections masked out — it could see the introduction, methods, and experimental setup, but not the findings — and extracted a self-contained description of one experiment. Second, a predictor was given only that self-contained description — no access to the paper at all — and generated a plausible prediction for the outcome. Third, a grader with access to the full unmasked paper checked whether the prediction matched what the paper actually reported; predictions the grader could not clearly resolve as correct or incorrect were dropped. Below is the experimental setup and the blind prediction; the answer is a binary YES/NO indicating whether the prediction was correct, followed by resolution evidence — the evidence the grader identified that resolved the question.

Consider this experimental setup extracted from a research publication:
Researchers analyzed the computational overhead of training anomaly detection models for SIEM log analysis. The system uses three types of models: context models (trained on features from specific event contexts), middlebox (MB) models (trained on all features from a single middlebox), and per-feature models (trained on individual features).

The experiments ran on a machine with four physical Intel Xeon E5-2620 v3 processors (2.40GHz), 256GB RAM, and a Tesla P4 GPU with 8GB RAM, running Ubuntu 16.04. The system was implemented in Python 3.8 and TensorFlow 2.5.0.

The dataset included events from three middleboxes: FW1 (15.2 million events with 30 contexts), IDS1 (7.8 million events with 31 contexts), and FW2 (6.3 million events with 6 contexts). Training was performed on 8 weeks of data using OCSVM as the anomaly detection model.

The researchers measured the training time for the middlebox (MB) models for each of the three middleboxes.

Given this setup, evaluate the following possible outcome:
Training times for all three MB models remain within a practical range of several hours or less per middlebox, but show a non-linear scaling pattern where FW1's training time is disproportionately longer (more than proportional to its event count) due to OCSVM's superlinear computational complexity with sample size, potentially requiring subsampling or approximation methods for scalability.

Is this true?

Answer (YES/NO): NO